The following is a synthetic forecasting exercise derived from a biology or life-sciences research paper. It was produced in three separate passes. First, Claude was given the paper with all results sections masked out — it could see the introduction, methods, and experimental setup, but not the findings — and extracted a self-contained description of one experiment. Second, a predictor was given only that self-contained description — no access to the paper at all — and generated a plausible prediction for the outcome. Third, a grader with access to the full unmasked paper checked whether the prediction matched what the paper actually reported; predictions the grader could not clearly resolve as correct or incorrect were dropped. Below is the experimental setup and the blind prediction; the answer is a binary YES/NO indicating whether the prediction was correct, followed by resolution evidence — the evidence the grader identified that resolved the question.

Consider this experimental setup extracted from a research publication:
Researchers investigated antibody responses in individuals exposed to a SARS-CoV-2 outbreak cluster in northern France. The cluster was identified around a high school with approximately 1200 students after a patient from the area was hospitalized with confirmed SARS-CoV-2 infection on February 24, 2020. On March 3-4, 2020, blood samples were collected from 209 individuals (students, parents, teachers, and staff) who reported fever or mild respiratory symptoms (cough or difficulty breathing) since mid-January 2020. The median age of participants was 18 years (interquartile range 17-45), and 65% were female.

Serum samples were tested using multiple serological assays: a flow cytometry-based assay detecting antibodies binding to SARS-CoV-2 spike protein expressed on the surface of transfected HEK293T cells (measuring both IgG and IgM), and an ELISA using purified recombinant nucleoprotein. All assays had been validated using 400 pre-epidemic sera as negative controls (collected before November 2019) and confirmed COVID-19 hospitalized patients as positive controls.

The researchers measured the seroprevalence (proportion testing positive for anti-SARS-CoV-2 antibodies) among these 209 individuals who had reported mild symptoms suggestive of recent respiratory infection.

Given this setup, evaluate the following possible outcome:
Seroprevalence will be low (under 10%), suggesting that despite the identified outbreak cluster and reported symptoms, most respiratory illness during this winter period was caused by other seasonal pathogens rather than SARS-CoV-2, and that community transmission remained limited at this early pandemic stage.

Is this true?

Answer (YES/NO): NO